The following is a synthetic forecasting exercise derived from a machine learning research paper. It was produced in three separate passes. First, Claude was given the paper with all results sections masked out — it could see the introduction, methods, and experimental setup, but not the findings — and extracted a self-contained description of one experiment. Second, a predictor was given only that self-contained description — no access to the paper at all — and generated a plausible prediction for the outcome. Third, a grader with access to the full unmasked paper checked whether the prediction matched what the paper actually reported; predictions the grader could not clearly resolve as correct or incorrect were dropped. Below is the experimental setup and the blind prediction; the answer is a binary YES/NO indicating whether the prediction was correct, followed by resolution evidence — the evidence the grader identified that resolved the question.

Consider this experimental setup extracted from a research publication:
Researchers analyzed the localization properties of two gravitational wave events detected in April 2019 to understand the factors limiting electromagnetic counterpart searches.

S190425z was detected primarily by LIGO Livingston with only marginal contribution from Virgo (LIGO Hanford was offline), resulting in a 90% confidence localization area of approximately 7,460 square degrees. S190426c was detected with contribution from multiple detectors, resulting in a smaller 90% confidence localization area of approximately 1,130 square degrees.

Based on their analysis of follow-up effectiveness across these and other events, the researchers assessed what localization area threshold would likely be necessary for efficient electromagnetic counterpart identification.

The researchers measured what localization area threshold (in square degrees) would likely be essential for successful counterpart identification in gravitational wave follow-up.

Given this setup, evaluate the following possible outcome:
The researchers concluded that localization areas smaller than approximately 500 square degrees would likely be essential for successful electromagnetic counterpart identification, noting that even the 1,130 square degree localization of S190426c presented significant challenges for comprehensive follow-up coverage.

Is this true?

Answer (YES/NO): NO